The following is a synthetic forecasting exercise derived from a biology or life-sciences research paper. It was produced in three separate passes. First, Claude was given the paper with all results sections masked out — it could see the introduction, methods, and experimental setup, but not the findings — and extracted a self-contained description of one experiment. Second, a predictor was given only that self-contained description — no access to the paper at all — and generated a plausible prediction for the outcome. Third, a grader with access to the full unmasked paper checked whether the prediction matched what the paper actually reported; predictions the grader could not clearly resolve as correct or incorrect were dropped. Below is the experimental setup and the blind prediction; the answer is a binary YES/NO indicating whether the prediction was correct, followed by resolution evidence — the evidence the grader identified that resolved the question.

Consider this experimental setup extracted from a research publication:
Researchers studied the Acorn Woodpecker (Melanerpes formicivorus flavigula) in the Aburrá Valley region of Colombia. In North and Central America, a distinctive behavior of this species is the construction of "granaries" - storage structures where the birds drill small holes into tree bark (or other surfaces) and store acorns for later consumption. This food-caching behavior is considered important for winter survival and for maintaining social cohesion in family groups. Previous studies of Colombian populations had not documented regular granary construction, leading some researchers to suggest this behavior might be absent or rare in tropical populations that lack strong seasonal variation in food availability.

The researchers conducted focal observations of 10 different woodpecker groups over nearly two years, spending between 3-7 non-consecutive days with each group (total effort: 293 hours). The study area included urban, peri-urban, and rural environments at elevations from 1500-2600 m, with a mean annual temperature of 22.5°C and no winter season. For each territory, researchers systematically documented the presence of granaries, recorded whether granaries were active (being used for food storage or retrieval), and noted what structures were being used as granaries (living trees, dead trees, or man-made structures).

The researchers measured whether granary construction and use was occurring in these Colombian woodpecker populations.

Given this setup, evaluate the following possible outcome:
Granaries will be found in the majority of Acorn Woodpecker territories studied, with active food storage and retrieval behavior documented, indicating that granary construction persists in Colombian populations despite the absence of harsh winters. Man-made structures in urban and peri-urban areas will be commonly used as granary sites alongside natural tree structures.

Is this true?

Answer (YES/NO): NO